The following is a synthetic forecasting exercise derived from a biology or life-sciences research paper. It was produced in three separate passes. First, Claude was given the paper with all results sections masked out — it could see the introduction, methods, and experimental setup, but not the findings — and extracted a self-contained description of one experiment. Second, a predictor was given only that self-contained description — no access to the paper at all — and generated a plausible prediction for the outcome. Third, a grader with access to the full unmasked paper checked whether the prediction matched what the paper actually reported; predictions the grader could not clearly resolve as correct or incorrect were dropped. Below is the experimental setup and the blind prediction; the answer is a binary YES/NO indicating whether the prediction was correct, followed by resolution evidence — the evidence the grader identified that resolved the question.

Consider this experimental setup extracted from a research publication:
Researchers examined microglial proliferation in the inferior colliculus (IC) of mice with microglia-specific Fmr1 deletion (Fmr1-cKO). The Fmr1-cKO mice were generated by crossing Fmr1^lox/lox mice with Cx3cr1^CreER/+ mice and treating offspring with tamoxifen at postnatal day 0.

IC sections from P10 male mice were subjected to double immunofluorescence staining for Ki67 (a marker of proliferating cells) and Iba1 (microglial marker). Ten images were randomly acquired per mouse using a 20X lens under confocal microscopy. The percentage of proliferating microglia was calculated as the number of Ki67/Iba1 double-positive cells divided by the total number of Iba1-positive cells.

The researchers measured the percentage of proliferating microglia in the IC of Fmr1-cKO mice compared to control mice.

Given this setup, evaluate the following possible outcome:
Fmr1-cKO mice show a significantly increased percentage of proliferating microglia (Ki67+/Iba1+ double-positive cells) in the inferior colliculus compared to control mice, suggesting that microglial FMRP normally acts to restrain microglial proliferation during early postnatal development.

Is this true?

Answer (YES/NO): NO